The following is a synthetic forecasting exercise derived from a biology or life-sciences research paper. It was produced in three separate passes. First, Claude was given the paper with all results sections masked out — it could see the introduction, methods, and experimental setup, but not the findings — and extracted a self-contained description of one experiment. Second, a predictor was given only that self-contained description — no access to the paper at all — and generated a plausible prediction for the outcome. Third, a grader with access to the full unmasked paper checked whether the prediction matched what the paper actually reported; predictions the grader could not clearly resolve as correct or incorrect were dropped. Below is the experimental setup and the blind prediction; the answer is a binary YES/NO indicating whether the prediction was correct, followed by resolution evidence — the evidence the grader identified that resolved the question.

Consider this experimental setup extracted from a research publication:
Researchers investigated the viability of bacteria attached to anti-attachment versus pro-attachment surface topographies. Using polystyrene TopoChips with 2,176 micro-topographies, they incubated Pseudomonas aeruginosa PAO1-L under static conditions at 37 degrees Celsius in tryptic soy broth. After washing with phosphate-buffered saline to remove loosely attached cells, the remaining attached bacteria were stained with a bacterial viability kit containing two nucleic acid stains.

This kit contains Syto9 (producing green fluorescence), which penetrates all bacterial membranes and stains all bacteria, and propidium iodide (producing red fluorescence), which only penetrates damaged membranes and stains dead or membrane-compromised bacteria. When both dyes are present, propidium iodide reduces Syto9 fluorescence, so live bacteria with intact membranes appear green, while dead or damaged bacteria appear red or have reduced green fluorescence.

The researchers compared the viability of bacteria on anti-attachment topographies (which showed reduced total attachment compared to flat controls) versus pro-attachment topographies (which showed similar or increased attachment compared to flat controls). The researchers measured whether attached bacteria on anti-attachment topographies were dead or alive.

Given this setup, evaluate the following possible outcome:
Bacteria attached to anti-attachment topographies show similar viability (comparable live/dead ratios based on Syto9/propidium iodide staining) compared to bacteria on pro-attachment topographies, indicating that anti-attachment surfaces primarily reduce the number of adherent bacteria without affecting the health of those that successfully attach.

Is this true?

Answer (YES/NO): YES